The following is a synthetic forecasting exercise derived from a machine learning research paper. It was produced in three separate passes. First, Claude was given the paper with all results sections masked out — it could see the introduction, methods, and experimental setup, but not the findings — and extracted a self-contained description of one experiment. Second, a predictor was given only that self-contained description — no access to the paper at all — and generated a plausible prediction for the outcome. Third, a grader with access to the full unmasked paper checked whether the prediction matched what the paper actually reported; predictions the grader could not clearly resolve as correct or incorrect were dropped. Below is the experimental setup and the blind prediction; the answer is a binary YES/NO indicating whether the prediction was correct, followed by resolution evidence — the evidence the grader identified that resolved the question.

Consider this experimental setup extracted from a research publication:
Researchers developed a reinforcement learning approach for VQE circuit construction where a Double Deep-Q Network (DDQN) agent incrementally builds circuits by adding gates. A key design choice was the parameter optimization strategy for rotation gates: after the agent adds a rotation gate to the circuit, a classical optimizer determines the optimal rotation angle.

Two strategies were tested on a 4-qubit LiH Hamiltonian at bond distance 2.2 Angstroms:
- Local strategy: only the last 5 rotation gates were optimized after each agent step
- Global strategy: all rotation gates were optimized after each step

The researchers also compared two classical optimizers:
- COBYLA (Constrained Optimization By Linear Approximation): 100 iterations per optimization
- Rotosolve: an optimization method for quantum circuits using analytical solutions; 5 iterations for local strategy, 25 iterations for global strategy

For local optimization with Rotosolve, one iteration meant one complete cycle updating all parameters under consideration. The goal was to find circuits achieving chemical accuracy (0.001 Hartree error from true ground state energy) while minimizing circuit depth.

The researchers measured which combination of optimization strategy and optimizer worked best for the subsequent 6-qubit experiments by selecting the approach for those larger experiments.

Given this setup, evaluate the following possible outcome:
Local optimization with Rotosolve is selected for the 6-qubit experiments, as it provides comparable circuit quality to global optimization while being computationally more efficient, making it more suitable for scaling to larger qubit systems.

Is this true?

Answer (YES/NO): NO